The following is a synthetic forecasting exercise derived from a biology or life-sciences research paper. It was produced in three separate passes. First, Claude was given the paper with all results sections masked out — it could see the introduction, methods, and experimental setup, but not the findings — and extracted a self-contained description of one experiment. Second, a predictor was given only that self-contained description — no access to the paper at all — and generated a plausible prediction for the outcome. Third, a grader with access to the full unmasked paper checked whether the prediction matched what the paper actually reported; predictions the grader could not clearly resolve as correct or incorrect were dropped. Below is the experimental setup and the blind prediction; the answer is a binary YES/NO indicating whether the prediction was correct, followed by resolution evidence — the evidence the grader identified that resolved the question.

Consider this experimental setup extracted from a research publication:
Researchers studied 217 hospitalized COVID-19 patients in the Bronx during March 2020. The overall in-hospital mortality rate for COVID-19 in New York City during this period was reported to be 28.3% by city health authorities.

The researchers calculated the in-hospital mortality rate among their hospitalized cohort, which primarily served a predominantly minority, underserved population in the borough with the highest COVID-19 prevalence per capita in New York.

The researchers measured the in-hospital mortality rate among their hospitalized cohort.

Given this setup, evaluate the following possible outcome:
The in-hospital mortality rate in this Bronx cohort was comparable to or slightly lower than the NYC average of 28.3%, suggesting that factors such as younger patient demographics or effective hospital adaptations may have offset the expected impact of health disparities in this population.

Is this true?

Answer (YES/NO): NO